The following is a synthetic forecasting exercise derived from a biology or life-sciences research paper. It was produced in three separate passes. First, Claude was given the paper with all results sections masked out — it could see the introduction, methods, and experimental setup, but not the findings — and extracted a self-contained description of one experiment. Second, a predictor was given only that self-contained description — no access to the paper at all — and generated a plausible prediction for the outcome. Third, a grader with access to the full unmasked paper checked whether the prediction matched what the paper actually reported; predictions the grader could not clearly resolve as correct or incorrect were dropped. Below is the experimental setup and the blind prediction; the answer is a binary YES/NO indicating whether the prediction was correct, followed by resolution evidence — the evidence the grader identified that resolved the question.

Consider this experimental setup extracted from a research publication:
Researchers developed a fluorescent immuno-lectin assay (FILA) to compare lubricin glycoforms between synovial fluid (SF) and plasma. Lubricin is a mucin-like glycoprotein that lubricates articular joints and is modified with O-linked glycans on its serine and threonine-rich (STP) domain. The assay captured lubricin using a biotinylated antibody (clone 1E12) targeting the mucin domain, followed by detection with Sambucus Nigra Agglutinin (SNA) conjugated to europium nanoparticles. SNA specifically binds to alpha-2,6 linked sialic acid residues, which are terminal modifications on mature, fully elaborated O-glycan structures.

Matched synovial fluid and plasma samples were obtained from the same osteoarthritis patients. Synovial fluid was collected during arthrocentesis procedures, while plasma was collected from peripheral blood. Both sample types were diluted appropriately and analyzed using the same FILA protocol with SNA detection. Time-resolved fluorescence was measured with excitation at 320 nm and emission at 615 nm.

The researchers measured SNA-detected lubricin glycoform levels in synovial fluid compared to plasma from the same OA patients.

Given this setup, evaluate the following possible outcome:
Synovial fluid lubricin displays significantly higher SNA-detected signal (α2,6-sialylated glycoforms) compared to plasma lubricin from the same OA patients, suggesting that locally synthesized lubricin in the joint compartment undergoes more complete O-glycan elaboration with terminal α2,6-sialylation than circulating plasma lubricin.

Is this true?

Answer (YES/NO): NO